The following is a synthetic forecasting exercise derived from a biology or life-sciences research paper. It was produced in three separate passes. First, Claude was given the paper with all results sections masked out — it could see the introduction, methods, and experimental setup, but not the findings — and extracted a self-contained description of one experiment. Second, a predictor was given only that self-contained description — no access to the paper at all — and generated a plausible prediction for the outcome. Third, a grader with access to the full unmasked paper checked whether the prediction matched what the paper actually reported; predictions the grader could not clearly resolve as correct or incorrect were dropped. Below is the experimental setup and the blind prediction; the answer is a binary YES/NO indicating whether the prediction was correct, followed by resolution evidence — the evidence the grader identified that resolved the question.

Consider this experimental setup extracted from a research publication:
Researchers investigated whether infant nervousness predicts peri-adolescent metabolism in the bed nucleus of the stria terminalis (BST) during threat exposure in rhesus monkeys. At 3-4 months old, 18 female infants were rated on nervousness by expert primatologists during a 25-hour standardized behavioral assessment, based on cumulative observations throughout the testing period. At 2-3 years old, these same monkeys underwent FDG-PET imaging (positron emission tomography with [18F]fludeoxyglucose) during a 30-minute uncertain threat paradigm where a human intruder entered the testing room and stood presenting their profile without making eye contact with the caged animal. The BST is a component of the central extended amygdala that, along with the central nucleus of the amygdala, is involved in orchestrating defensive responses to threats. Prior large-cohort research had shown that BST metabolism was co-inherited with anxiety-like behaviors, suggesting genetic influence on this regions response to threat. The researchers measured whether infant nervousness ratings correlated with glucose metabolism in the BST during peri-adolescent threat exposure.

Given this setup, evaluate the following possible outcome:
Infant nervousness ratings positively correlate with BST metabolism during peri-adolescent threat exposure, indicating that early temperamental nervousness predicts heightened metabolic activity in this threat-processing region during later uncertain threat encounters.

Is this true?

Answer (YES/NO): NO